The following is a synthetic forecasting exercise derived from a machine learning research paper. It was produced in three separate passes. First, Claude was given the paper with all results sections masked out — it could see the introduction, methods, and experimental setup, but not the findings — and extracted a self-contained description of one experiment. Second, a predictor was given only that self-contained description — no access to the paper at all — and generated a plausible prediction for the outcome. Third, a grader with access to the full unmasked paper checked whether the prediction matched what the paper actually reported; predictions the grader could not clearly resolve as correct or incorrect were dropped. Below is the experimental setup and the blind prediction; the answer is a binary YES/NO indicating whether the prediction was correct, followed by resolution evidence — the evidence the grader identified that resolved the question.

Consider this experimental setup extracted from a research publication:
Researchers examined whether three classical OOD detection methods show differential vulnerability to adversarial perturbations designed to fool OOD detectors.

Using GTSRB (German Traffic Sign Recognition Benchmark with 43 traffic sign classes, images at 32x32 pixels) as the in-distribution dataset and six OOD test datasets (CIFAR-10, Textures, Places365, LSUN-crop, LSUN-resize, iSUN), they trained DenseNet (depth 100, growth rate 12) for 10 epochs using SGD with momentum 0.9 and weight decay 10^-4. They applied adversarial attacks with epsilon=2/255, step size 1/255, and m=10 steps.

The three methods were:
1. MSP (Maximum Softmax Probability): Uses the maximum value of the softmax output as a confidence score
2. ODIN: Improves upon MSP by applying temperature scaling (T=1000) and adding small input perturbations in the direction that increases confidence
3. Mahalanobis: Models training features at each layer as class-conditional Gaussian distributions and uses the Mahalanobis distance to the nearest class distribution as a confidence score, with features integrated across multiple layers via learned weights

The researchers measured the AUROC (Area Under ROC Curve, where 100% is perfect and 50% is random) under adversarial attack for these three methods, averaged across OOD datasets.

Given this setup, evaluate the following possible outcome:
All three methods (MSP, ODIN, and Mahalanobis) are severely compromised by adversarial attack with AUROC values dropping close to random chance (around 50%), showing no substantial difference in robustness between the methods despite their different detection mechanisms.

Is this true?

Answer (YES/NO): NO